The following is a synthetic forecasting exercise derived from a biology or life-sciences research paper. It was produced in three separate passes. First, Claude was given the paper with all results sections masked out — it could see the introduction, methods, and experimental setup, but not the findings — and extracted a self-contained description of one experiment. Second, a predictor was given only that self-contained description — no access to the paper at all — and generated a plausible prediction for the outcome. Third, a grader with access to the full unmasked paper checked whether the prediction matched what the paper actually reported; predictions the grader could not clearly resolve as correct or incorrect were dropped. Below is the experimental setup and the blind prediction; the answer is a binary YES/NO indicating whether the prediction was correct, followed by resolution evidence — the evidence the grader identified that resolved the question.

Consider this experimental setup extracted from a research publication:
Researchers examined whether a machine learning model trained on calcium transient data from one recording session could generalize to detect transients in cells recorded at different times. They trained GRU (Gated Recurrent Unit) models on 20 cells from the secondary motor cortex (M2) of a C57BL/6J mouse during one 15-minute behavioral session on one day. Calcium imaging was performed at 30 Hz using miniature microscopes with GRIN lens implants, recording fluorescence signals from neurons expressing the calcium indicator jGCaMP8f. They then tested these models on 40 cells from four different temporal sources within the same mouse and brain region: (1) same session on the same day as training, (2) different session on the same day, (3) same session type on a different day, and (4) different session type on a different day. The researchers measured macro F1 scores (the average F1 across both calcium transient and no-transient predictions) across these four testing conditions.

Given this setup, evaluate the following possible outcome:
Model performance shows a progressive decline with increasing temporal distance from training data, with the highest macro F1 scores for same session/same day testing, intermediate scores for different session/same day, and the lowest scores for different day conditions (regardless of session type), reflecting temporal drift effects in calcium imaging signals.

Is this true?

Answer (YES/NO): YES